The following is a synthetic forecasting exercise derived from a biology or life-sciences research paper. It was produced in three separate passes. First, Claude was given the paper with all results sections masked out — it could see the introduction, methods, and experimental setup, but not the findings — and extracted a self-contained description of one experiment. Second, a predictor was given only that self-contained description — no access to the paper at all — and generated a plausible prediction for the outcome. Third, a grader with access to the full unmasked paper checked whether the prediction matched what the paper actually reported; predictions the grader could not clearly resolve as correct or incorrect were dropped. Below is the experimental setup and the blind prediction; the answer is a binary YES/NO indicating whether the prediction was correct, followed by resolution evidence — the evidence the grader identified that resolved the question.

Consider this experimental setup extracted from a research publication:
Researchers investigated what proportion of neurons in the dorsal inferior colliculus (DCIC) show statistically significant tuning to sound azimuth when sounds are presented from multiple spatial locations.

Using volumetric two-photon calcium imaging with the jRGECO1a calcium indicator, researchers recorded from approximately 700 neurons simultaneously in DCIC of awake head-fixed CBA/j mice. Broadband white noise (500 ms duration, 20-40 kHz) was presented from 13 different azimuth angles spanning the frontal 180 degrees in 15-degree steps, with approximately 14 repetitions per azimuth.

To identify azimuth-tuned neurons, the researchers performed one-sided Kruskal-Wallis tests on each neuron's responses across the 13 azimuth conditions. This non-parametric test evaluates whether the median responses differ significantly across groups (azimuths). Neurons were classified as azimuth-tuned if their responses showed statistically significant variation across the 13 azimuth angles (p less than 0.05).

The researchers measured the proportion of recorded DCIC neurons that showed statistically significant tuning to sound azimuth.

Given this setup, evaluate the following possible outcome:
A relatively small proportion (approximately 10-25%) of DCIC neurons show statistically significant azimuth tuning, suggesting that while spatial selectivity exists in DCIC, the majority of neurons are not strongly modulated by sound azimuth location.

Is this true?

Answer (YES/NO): NO